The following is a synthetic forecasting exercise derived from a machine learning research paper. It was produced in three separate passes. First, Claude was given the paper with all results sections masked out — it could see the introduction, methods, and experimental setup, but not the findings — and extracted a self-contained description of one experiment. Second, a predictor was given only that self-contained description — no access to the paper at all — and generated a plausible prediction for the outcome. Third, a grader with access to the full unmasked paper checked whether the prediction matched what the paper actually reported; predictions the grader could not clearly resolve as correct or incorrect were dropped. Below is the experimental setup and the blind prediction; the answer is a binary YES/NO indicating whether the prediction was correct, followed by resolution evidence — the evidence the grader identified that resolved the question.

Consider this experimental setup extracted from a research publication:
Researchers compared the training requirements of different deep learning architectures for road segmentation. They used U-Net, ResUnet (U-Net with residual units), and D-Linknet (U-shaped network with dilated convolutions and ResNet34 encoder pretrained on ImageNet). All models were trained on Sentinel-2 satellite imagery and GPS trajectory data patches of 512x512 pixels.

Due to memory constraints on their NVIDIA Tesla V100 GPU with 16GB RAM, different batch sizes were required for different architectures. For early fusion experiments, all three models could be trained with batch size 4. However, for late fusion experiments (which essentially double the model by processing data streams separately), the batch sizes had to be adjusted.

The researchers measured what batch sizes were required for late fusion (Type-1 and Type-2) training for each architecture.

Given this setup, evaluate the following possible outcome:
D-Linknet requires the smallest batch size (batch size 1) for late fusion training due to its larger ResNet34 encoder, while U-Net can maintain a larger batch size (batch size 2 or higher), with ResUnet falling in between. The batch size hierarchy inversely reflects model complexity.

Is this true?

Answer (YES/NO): NO